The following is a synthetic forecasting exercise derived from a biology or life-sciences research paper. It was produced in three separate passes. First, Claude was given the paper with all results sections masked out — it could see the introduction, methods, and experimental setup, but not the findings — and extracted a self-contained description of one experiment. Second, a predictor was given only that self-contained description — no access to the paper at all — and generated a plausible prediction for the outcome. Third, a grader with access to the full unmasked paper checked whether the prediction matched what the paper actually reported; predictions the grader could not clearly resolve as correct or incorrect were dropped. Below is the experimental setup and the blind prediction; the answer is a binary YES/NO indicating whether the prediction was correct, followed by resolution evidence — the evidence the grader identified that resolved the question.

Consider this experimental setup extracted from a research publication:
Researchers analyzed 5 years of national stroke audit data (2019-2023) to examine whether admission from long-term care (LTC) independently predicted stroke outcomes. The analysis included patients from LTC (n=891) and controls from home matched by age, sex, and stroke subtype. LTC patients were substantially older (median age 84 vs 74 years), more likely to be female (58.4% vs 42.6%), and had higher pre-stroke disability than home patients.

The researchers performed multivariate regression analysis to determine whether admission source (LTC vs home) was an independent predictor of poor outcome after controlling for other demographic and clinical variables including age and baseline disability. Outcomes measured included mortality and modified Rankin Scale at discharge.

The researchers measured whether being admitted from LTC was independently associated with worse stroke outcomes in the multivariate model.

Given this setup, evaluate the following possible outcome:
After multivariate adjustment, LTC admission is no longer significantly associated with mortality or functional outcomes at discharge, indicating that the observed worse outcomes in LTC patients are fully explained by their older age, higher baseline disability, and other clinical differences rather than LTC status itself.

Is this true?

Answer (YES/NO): YES